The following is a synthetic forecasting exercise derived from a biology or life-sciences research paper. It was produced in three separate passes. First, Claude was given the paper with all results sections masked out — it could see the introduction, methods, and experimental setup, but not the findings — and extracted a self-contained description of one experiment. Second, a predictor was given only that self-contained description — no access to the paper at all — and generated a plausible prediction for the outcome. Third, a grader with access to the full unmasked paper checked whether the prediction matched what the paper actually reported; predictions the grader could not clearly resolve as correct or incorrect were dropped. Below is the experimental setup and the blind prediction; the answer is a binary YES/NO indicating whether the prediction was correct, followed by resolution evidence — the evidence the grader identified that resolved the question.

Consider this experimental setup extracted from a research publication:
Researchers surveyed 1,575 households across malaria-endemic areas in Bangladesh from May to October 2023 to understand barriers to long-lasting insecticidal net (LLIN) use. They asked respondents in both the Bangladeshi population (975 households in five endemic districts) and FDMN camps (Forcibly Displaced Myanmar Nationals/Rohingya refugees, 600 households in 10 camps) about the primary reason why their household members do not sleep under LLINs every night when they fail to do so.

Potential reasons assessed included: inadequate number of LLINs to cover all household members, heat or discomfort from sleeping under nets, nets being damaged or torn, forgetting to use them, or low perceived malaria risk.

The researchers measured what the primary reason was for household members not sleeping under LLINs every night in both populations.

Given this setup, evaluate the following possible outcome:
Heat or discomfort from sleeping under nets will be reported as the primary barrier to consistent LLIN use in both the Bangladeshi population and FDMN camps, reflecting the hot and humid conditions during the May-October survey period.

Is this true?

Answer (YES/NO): NO